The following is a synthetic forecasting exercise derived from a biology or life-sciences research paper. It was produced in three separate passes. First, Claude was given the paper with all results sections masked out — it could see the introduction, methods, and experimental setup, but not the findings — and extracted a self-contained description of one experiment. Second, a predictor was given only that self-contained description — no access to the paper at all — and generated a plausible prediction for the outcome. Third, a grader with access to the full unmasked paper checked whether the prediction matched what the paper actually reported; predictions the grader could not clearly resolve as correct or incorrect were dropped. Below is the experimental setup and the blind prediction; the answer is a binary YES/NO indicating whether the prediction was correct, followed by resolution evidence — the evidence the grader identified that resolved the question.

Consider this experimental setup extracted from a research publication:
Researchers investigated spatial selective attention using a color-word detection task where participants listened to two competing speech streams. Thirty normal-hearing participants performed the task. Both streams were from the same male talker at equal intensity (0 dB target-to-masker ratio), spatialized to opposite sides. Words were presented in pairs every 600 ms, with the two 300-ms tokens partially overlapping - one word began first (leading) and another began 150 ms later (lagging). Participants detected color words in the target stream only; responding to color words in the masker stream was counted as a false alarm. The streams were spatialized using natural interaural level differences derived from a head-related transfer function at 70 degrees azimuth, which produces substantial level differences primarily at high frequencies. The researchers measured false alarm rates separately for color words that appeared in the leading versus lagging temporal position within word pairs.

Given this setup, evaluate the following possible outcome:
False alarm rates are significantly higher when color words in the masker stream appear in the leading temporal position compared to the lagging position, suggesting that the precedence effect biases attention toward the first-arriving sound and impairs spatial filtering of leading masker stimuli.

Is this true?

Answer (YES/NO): NO